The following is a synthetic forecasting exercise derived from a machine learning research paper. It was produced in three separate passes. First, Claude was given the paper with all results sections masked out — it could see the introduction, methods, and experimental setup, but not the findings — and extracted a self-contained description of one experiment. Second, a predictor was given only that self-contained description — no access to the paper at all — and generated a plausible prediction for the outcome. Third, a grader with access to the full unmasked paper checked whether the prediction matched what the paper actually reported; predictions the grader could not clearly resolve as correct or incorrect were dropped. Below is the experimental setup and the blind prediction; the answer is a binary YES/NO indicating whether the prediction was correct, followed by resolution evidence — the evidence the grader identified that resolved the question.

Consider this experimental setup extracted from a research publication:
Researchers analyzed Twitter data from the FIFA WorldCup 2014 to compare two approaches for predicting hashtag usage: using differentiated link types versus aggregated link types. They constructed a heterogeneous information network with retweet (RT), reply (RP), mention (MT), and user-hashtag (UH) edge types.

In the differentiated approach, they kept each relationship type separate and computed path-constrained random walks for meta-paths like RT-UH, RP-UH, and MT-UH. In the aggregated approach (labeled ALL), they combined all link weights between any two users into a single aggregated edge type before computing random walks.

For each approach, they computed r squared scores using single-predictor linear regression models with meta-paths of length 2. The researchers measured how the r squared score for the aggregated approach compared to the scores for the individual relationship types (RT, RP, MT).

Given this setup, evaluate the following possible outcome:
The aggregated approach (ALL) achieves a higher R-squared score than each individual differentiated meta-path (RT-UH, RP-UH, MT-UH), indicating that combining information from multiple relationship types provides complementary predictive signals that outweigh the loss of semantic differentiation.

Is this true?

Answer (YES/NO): NO